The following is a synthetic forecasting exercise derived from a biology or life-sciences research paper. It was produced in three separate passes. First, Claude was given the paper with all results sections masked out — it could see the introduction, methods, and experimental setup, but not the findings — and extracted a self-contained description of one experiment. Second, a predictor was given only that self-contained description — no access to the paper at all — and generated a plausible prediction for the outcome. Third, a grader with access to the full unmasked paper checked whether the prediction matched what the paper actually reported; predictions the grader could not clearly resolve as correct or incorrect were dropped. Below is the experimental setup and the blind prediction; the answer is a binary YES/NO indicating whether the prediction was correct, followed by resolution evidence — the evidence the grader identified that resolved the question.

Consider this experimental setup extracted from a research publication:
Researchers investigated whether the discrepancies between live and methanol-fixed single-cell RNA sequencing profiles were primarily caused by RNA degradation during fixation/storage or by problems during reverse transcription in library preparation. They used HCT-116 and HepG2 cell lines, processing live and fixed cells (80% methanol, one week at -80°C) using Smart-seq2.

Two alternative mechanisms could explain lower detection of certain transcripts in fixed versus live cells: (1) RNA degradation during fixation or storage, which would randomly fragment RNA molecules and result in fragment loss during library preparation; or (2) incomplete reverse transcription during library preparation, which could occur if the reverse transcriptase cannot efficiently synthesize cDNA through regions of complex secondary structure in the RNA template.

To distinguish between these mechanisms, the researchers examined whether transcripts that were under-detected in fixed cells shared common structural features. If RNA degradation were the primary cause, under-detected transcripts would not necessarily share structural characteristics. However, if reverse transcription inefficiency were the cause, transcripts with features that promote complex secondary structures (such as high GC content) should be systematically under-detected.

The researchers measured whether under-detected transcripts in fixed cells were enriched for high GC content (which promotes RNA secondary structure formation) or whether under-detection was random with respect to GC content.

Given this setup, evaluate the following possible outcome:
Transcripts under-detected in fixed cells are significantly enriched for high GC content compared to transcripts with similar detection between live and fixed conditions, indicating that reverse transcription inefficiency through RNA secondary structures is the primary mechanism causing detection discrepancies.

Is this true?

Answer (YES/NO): YES